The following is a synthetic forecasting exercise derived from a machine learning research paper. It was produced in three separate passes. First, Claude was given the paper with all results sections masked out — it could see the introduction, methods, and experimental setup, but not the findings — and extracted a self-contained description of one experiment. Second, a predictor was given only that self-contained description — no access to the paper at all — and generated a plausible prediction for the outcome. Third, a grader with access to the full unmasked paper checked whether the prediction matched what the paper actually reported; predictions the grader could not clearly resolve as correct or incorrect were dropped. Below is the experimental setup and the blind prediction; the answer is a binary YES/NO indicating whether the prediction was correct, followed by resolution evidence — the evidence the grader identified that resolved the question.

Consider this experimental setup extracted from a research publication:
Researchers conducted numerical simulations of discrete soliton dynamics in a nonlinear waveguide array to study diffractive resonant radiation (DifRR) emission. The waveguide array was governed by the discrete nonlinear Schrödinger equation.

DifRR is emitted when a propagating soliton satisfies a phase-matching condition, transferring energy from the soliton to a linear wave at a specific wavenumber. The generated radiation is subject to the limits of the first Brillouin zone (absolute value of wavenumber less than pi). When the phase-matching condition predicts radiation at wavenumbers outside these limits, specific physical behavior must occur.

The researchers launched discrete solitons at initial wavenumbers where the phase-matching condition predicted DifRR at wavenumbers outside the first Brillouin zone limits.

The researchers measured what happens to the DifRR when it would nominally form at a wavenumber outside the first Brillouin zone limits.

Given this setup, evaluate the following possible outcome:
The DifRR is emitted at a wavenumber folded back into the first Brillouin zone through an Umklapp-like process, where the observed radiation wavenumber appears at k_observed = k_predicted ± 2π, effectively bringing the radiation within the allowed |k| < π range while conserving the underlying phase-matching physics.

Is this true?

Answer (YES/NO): YES